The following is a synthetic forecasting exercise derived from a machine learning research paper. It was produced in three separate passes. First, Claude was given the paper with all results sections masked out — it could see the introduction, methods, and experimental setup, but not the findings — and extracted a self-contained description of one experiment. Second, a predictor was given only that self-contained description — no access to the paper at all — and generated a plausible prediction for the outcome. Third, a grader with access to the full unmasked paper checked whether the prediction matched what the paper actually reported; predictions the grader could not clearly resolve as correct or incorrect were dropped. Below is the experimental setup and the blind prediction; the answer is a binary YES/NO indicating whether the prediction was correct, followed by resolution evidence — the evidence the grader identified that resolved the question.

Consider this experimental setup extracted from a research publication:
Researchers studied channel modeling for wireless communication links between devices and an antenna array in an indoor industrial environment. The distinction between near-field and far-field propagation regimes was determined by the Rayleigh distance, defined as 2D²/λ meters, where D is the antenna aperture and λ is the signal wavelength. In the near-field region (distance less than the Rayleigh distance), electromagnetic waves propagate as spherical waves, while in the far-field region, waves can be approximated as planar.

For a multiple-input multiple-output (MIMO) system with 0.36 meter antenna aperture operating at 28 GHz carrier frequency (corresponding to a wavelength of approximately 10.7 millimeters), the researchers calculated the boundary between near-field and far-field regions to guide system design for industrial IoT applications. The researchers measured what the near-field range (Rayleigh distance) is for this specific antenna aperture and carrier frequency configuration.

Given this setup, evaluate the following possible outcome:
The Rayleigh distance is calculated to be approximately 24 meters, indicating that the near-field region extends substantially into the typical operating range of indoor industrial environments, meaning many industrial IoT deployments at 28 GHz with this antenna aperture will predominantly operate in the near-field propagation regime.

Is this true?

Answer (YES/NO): NO